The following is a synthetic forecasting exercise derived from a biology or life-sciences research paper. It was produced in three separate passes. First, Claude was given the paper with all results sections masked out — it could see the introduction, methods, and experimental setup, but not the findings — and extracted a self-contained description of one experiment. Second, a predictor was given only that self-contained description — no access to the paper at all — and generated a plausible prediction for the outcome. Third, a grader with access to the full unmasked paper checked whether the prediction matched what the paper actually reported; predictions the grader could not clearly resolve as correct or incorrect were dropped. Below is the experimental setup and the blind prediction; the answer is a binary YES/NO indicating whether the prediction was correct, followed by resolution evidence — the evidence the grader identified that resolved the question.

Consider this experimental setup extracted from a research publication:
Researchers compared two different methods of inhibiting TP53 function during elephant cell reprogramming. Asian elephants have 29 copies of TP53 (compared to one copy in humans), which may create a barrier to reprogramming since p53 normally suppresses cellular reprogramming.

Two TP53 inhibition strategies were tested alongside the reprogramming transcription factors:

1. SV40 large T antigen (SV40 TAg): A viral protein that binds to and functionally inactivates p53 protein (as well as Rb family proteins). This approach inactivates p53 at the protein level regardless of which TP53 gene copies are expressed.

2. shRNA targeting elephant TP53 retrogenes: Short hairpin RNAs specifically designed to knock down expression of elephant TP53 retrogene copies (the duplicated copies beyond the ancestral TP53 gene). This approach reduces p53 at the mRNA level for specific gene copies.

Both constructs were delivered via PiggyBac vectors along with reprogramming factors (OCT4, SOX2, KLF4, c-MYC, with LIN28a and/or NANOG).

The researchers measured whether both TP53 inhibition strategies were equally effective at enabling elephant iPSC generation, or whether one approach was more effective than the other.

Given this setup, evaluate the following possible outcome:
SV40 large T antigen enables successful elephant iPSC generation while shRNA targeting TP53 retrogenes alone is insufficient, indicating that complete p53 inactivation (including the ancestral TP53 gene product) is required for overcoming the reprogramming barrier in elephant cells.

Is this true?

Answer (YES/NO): NO